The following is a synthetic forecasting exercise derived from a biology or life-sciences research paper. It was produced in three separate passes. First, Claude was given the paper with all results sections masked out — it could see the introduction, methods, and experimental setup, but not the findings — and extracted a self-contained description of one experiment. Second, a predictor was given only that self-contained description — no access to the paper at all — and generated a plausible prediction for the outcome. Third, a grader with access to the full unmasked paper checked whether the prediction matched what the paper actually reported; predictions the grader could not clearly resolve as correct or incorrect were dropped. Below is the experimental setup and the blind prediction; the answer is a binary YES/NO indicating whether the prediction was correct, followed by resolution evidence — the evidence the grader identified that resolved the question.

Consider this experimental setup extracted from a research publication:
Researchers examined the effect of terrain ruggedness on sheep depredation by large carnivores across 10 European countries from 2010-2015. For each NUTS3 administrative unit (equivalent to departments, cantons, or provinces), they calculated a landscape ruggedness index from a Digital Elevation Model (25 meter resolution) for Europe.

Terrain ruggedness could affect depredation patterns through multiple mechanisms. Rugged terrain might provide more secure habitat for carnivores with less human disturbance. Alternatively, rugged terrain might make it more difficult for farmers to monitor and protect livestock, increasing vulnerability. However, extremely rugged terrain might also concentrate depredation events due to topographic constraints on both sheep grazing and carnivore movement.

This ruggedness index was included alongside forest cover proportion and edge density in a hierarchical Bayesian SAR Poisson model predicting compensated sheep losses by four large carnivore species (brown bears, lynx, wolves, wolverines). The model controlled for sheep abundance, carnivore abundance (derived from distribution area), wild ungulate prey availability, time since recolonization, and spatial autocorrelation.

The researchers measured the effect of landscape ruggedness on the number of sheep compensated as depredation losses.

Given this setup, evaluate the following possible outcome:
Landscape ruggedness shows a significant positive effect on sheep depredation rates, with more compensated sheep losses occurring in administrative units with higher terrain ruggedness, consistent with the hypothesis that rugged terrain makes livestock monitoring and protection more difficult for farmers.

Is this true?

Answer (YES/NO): NO